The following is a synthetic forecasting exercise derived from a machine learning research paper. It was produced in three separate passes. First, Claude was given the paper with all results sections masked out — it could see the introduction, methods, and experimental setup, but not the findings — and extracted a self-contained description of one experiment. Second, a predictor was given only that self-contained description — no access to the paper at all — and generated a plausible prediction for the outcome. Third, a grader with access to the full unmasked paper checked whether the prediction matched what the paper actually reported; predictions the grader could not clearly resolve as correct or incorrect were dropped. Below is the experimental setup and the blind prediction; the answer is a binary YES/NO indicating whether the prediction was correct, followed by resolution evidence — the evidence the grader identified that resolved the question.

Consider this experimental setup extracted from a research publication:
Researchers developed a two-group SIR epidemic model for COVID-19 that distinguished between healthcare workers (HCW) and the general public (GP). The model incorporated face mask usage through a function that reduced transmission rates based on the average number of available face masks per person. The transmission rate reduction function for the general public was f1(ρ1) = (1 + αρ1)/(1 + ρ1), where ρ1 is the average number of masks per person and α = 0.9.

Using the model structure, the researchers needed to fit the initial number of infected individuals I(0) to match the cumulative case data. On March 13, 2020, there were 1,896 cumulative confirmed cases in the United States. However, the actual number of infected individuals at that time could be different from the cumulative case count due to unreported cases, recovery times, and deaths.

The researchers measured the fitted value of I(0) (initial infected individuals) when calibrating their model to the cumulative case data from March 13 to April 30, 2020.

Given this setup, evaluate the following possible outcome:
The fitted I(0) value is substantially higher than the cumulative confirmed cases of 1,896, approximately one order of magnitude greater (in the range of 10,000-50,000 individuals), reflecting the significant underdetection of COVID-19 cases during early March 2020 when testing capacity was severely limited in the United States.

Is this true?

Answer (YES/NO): NO